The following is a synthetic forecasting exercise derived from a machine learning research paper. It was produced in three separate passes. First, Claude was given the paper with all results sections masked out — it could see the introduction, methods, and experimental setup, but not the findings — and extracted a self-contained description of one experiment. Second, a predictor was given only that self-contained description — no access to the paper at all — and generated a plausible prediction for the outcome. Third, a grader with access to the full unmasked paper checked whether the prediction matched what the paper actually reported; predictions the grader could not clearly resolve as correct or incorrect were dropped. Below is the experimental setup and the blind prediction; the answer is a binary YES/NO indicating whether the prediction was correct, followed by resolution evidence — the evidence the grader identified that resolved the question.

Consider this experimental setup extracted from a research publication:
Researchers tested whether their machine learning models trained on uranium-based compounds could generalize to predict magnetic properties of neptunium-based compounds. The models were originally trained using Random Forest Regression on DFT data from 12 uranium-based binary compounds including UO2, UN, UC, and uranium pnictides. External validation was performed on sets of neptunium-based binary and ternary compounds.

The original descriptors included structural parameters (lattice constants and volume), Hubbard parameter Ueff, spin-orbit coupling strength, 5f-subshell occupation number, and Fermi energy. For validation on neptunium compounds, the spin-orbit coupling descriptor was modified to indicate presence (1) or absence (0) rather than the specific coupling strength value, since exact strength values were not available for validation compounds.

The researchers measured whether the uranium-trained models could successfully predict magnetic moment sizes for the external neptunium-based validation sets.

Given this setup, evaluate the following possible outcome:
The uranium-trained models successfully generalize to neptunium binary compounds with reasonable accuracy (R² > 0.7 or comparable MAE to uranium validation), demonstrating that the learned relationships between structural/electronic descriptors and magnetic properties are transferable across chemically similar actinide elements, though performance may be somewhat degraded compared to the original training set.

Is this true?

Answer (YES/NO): YES